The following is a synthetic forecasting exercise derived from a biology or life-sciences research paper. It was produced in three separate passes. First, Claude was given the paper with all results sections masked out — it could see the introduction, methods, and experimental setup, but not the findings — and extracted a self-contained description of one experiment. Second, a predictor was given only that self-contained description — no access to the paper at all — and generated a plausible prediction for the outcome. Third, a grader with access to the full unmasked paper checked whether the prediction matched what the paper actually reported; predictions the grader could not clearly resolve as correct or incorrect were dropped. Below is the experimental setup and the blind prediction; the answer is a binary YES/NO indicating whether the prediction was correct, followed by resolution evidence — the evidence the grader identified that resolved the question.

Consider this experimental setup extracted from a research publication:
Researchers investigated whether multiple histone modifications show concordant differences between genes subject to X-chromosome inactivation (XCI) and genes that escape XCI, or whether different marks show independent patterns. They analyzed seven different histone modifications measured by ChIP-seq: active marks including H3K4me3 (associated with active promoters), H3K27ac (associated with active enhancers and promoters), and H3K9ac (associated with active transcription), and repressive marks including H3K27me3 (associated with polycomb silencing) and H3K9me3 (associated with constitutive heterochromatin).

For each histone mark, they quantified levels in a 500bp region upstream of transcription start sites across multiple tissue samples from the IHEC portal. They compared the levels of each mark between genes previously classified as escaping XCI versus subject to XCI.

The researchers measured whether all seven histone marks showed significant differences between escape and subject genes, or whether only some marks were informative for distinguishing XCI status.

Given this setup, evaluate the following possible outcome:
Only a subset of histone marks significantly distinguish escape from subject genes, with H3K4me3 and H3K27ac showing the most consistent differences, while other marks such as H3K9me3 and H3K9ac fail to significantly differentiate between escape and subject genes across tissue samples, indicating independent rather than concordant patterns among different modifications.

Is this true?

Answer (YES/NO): NO